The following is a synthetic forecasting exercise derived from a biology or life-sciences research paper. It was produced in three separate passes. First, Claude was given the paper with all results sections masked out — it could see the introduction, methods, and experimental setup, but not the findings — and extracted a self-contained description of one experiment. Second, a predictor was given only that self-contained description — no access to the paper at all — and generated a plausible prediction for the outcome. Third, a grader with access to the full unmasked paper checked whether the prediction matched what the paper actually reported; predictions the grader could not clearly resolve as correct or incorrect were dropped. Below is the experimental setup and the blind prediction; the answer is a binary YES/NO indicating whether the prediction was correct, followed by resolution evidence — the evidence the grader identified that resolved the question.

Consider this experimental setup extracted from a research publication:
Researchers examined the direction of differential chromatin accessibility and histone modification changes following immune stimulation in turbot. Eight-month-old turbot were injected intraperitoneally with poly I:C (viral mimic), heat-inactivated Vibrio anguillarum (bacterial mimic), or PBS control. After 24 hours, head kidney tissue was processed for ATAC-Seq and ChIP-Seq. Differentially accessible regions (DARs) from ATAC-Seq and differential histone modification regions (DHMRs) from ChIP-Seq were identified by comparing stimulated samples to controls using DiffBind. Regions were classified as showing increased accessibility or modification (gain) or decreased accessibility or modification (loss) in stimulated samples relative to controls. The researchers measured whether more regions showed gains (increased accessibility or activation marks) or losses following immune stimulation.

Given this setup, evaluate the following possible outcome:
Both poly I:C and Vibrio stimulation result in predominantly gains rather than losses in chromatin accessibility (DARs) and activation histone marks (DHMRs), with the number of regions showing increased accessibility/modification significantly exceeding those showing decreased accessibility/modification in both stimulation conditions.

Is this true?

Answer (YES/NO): YES